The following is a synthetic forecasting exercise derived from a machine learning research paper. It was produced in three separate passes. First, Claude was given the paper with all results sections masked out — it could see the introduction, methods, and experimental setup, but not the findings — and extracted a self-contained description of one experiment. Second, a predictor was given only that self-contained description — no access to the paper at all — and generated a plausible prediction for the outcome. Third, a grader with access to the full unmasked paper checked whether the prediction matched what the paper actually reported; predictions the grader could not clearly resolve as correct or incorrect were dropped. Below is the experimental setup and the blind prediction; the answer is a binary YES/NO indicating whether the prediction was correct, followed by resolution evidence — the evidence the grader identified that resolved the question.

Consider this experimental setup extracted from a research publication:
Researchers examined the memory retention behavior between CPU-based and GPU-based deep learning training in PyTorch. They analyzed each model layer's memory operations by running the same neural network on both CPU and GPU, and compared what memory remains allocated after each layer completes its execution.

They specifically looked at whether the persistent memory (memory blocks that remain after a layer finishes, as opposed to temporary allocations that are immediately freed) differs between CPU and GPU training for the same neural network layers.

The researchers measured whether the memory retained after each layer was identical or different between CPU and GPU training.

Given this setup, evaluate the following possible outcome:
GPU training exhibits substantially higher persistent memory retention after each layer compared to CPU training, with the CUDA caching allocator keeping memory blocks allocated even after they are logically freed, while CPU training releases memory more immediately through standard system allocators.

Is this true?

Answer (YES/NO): NO